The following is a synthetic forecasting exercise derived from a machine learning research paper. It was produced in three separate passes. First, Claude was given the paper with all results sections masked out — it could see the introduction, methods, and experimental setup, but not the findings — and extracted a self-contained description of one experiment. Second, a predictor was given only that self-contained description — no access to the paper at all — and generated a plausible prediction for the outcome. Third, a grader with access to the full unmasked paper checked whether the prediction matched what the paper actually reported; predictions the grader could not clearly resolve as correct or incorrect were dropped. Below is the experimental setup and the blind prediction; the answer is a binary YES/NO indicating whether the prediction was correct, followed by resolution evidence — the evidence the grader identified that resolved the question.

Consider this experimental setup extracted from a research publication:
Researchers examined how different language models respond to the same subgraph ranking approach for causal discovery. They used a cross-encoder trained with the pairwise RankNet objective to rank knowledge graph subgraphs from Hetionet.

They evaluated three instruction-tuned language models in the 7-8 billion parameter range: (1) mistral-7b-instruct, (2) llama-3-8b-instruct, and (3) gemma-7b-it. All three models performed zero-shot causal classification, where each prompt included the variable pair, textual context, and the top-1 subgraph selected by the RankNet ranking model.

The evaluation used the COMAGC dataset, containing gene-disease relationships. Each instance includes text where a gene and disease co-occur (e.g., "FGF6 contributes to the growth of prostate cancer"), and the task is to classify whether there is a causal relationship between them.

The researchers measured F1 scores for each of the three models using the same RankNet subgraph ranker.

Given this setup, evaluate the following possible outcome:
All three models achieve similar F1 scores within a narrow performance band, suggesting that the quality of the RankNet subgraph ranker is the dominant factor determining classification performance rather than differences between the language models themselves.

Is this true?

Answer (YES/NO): NO